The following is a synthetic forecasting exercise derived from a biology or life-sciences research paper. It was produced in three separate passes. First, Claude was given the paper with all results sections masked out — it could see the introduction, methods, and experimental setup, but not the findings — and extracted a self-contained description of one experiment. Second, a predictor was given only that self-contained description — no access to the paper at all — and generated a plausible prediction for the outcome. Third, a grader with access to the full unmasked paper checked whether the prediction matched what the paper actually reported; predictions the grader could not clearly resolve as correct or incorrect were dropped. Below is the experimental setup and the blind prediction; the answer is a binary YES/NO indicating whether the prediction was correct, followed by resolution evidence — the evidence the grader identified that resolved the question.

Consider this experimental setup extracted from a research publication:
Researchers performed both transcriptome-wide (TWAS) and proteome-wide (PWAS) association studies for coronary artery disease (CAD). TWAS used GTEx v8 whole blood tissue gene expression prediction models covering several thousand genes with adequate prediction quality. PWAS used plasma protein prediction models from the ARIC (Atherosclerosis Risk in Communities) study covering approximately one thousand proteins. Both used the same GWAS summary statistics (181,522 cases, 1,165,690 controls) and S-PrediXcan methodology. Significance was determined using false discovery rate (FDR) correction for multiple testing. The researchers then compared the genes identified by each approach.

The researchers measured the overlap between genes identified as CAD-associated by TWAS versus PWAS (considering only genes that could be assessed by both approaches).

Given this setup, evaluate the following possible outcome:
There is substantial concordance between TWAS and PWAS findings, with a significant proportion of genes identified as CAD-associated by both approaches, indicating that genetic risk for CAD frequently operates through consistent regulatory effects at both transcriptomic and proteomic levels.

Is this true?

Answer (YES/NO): NO